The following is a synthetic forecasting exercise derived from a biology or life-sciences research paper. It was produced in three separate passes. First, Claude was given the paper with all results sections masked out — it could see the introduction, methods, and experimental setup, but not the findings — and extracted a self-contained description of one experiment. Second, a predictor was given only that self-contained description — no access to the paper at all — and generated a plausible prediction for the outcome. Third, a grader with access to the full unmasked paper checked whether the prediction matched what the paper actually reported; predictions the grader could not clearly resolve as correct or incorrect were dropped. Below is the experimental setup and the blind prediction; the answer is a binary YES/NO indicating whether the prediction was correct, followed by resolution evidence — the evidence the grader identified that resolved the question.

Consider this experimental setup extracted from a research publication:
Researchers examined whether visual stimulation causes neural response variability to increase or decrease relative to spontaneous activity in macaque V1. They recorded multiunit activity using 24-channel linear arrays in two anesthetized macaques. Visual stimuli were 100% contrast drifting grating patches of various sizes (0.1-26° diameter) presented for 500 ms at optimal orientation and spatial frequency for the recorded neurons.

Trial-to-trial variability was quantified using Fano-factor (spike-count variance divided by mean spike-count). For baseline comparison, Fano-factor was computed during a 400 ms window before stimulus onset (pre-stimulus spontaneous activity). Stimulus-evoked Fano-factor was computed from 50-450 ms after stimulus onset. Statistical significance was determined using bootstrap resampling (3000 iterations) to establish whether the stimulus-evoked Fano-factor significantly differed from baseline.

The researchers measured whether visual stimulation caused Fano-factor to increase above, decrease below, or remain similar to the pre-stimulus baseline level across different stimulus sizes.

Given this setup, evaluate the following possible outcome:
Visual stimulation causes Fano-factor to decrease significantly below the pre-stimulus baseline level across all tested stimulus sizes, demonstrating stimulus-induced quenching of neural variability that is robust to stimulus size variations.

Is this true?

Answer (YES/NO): NO